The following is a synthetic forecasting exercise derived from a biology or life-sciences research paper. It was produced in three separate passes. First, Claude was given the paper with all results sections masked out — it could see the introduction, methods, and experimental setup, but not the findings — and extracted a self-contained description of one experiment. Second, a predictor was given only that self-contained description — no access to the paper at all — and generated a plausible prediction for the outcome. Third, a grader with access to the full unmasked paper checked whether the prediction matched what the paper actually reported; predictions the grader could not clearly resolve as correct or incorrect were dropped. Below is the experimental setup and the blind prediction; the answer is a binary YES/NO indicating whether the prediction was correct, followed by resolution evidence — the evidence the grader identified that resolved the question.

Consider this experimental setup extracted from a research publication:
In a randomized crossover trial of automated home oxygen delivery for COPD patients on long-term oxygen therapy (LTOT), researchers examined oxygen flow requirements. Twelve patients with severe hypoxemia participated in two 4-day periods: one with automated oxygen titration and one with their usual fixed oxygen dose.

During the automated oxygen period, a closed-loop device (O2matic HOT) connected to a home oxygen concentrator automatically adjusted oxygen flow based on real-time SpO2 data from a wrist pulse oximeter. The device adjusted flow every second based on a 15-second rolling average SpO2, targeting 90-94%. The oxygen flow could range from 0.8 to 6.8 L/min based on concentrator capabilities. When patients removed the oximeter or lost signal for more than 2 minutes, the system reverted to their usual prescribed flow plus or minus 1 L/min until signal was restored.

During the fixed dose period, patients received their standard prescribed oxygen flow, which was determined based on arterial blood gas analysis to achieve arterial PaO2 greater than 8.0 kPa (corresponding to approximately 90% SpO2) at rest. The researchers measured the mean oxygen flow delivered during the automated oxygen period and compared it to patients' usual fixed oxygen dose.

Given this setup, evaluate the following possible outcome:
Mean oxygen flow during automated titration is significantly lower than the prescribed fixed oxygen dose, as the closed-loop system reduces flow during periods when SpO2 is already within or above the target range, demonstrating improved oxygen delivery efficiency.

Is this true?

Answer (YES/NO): NO